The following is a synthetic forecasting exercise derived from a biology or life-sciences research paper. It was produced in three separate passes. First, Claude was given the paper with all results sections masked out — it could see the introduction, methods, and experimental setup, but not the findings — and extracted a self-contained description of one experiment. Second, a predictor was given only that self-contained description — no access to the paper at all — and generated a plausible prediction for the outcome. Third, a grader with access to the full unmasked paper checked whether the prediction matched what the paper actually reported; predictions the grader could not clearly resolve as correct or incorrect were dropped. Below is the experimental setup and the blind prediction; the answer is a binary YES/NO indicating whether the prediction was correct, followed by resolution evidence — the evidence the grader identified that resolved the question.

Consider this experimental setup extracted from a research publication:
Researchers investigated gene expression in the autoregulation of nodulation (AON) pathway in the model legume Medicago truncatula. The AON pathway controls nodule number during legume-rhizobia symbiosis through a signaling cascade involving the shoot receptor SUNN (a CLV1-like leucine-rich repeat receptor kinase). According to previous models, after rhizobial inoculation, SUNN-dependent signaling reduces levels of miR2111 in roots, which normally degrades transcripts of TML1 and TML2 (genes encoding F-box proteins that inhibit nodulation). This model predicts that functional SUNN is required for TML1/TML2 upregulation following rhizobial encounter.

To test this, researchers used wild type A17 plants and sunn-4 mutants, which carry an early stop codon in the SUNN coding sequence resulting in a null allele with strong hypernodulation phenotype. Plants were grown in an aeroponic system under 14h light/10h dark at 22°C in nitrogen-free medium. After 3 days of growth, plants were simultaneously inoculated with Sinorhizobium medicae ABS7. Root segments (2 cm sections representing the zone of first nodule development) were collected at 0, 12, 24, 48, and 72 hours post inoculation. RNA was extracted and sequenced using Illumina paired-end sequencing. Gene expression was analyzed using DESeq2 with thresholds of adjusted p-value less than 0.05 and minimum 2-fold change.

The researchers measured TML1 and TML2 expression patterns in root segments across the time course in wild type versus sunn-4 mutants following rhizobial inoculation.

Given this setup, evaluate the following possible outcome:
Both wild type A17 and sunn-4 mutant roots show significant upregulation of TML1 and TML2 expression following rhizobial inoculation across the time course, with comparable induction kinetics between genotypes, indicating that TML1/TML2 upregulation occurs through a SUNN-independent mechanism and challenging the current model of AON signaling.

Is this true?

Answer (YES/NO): YES